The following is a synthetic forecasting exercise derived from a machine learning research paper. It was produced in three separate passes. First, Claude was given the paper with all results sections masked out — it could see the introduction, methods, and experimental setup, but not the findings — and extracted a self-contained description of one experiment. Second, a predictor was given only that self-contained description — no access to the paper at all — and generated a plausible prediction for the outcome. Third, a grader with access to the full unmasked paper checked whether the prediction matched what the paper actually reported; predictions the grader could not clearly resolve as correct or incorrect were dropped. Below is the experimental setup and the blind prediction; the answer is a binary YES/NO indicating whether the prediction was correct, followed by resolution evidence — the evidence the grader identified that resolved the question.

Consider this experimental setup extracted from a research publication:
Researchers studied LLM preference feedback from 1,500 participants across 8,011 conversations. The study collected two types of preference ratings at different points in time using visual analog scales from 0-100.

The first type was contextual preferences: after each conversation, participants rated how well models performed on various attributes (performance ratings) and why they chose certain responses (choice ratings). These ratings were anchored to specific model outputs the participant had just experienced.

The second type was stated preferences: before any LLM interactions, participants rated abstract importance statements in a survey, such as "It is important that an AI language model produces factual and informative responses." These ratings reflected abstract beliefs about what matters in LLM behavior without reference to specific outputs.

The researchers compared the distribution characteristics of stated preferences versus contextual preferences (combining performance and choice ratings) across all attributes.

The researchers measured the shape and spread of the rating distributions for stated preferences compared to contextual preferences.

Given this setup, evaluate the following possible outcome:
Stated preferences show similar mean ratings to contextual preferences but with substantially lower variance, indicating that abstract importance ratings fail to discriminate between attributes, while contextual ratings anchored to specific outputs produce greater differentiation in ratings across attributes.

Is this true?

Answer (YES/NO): NO